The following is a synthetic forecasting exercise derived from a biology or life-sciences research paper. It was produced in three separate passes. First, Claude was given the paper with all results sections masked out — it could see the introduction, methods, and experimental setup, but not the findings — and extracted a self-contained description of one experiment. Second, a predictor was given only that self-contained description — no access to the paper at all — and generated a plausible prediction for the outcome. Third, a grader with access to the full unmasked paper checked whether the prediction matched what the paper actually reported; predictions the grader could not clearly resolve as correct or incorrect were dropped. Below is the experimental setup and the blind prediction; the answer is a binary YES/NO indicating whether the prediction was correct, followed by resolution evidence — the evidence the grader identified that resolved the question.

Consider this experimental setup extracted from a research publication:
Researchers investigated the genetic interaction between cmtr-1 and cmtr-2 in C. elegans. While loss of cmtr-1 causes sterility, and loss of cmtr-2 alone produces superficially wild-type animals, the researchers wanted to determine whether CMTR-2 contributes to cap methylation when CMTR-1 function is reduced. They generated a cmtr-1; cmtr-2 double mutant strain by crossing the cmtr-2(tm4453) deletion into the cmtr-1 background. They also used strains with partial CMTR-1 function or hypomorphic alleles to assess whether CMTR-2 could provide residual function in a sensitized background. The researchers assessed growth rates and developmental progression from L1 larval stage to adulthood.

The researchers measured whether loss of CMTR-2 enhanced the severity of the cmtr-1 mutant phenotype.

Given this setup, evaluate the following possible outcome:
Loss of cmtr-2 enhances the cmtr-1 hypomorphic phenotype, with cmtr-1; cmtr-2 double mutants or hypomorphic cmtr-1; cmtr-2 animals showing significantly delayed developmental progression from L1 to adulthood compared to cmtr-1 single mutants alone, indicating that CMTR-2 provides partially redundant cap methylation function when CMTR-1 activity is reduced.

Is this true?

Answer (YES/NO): NO